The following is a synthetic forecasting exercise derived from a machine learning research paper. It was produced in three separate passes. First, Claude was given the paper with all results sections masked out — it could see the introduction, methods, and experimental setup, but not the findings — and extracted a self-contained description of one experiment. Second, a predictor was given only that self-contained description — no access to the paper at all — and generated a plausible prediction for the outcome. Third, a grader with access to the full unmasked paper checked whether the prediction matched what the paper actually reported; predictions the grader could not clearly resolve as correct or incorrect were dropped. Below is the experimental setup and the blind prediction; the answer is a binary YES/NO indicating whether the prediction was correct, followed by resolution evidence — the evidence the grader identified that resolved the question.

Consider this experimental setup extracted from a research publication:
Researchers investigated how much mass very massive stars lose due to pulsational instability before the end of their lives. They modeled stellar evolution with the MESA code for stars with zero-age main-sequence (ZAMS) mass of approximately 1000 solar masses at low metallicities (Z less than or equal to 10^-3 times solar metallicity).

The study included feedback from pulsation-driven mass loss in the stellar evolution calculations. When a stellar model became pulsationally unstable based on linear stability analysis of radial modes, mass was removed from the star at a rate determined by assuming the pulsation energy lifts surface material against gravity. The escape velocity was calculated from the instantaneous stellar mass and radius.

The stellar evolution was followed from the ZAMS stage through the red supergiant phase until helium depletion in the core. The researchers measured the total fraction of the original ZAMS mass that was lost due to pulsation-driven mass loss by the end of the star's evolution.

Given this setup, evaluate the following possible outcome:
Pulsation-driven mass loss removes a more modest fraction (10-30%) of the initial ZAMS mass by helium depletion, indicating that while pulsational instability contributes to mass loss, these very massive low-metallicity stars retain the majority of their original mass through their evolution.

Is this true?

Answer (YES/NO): NO